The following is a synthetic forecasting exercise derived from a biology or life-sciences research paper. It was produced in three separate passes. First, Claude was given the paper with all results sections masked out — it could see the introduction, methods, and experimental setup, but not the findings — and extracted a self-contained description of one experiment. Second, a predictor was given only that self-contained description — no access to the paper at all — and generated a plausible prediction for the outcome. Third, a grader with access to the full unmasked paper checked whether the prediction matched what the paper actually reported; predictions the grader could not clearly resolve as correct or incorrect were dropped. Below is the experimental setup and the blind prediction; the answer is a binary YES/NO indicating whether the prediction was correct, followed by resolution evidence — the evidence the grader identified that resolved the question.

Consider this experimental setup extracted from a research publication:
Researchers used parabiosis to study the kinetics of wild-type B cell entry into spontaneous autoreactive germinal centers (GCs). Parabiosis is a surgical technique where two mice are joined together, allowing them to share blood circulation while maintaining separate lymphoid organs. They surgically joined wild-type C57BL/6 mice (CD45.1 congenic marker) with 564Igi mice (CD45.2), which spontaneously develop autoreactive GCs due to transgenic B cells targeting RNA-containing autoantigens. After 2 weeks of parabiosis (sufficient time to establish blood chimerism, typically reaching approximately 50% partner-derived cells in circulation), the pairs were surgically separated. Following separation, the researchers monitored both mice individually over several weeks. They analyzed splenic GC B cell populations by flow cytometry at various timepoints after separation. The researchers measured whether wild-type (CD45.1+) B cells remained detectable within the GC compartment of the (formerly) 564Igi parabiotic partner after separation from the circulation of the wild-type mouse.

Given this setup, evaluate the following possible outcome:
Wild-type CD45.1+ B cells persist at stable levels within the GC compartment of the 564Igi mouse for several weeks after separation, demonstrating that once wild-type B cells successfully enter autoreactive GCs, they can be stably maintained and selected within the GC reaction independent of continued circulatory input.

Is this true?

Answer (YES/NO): YES